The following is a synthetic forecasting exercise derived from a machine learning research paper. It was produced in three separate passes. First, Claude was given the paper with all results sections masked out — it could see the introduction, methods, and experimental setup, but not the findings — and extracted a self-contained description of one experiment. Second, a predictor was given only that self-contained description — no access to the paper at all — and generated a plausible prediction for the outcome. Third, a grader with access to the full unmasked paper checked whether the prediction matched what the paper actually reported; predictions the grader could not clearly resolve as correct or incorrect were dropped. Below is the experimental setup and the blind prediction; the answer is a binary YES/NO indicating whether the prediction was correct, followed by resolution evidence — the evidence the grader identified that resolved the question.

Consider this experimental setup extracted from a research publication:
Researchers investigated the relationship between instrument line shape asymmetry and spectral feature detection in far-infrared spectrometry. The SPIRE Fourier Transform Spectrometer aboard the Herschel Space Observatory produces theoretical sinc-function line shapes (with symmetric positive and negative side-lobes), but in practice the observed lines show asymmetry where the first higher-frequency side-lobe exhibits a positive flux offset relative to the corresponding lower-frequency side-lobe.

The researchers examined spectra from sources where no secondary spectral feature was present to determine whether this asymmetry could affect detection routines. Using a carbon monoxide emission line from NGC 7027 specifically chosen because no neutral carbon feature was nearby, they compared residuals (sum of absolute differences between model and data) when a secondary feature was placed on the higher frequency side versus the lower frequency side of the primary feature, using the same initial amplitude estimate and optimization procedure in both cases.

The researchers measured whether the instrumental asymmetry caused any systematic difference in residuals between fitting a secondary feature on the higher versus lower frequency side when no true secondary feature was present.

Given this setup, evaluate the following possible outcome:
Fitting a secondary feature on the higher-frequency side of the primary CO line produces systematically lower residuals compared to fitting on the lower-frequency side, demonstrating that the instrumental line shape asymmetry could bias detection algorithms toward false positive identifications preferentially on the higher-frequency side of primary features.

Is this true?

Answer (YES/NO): NO